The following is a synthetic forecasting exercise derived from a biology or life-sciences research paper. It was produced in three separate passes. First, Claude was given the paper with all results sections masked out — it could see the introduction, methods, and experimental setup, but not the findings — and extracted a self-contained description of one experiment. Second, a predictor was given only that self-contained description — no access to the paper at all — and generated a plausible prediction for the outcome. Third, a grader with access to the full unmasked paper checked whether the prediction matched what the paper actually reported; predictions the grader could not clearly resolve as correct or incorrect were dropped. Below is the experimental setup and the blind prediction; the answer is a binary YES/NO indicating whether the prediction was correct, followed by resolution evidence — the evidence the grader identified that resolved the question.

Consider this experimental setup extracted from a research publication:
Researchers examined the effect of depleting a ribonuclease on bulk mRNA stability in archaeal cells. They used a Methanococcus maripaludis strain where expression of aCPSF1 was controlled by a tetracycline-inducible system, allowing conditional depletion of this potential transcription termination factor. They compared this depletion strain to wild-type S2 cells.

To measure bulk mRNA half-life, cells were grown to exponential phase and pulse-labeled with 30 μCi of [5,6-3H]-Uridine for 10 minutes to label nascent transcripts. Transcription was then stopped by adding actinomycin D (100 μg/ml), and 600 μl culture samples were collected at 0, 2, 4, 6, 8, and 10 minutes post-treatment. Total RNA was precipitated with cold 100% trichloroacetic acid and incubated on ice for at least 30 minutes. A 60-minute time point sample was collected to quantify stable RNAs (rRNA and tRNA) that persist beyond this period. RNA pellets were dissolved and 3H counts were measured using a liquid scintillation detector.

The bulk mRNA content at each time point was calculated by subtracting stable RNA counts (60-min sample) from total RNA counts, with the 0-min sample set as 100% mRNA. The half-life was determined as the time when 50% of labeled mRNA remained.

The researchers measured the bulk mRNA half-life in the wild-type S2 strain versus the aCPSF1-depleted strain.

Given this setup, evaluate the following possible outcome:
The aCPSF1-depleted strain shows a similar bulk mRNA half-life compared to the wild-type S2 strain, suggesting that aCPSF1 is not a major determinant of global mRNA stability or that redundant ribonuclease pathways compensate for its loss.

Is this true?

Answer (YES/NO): NO